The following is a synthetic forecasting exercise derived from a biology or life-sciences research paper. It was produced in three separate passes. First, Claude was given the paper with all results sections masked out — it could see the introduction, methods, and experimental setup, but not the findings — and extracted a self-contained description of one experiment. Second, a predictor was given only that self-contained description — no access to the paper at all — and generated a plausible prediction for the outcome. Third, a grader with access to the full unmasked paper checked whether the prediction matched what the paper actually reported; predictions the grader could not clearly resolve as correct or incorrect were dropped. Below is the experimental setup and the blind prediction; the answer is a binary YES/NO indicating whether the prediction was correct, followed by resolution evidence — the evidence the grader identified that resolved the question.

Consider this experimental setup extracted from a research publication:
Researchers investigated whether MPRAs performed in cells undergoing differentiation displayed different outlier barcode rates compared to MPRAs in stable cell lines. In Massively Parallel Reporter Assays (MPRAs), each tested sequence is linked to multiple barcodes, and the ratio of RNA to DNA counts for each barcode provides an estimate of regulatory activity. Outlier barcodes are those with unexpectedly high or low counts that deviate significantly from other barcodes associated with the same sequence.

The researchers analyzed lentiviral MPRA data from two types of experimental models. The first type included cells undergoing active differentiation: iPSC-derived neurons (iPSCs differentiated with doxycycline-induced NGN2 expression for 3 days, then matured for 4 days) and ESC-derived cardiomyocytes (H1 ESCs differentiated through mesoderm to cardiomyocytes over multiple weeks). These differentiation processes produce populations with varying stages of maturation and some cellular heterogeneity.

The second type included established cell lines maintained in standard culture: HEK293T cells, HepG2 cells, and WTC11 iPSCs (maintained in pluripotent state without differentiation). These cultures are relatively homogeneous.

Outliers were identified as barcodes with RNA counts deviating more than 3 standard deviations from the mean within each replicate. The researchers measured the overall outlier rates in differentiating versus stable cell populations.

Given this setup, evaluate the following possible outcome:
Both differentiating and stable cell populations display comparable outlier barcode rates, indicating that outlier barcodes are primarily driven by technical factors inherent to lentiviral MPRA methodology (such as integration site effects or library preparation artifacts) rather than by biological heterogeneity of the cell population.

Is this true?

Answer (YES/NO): NO